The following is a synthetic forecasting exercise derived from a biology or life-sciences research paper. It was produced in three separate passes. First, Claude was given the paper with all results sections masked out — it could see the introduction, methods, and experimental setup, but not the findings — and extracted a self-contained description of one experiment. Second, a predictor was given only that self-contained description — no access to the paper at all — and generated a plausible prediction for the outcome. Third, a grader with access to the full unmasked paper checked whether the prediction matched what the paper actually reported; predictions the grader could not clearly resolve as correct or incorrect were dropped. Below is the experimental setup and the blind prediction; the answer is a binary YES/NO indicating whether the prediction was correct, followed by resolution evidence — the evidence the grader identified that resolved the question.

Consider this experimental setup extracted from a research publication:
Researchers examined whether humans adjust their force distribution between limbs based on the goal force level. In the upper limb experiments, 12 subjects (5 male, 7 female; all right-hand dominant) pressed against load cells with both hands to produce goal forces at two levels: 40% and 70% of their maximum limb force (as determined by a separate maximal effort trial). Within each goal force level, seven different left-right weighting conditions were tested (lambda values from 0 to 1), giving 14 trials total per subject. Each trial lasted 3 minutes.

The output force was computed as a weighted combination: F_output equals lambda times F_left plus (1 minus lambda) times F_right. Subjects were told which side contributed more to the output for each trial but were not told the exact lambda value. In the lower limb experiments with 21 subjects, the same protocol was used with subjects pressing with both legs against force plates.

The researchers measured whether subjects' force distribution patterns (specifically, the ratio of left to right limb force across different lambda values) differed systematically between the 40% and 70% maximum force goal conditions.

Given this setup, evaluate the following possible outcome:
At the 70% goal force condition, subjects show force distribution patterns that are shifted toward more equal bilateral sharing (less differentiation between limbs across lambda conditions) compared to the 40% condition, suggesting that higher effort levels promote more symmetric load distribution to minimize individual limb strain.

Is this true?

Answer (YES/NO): NO